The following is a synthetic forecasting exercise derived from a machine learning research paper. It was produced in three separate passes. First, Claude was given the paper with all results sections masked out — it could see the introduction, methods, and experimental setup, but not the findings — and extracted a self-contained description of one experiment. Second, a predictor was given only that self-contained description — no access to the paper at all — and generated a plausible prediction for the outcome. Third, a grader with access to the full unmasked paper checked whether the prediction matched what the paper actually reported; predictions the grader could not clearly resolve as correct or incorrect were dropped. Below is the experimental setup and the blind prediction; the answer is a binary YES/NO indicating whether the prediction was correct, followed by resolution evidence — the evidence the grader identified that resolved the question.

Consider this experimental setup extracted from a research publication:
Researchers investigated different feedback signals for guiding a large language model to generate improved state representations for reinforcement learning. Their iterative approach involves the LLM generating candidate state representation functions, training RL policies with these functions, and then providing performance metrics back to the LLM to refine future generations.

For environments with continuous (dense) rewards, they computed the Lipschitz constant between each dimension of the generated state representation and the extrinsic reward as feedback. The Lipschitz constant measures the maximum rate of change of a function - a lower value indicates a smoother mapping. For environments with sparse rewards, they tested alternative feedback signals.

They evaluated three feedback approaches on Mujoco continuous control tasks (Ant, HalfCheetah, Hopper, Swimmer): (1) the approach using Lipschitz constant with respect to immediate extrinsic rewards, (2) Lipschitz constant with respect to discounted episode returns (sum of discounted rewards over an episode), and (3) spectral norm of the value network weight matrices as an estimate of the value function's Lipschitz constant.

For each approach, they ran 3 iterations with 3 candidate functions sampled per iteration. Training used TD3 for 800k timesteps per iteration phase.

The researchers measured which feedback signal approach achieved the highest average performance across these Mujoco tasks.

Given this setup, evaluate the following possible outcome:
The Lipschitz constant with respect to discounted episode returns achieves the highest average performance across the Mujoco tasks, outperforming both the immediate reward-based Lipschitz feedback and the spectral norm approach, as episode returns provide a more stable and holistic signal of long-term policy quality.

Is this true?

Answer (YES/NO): NO